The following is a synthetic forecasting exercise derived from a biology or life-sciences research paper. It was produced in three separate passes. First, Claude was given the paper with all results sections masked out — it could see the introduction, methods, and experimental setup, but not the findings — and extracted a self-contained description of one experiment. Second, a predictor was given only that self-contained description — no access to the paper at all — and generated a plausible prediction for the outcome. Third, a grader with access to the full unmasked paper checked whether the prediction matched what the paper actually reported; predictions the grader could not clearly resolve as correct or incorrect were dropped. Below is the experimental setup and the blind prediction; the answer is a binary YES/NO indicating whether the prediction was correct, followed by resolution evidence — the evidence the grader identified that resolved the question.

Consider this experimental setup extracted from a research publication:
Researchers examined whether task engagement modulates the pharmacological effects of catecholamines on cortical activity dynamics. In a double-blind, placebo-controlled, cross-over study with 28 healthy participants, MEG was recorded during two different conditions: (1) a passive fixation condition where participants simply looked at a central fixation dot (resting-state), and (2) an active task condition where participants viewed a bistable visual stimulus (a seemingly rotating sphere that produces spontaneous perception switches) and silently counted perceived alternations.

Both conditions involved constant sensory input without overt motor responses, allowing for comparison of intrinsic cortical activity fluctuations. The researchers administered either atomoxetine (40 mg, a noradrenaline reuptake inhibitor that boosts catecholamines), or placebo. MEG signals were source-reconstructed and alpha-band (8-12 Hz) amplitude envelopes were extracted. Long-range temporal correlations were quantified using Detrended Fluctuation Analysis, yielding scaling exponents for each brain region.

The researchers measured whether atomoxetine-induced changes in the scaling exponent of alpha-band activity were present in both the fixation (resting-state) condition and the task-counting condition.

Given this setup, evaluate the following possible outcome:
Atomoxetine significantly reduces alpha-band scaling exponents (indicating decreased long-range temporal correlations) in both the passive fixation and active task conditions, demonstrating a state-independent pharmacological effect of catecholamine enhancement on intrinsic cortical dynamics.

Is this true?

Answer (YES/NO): NO